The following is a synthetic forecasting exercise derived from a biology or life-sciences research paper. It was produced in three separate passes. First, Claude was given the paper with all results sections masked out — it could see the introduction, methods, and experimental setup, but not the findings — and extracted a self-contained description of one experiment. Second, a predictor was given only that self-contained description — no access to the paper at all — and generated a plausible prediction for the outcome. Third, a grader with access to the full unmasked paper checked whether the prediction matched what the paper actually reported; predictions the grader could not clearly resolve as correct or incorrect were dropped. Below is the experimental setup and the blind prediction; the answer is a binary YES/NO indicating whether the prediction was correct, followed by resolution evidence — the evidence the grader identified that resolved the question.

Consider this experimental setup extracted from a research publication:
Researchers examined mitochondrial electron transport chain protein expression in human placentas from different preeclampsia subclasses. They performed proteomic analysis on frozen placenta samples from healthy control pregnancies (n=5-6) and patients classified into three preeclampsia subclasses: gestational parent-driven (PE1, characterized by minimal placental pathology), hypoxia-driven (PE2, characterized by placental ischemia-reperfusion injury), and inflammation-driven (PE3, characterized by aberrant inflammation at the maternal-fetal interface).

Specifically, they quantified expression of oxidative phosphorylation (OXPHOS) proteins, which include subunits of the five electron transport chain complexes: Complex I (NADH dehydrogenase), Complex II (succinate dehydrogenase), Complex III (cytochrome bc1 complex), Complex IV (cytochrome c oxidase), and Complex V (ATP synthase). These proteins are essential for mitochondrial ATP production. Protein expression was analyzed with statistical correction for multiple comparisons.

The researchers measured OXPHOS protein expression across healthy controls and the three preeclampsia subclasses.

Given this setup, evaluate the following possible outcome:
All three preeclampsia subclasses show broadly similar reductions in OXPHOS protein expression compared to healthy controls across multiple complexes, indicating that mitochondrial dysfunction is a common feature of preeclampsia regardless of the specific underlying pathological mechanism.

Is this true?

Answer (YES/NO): NO